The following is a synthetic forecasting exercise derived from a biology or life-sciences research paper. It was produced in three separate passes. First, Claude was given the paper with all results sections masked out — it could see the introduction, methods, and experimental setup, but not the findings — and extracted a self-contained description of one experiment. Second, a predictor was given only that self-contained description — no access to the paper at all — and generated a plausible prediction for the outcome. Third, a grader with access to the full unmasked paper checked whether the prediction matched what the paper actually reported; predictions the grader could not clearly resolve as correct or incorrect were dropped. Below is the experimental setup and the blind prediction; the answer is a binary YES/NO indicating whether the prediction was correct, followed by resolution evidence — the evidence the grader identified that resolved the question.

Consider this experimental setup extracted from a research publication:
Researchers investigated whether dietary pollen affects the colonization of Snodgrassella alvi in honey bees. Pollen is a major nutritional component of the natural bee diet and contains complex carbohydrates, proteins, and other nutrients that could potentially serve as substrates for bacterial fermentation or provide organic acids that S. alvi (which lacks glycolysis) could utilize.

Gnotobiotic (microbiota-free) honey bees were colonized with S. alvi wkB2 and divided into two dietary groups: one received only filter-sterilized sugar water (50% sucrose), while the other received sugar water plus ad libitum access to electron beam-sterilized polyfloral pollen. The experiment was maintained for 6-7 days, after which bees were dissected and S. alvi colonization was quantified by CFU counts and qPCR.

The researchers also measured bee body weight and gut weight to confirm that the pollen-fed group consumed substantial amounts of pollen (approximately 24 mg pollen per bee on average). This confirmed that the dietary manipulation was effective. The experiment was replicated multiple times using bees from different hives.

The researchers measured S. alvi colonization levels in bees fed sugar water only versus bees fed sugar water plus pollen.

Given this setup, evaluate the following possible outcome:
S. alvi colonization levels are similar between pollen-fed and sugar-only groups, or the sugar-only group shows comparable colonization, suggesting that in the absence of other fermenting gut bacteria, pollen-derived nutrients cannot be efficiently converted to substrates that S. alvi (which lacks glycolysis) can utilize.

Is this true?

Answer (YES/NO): YES